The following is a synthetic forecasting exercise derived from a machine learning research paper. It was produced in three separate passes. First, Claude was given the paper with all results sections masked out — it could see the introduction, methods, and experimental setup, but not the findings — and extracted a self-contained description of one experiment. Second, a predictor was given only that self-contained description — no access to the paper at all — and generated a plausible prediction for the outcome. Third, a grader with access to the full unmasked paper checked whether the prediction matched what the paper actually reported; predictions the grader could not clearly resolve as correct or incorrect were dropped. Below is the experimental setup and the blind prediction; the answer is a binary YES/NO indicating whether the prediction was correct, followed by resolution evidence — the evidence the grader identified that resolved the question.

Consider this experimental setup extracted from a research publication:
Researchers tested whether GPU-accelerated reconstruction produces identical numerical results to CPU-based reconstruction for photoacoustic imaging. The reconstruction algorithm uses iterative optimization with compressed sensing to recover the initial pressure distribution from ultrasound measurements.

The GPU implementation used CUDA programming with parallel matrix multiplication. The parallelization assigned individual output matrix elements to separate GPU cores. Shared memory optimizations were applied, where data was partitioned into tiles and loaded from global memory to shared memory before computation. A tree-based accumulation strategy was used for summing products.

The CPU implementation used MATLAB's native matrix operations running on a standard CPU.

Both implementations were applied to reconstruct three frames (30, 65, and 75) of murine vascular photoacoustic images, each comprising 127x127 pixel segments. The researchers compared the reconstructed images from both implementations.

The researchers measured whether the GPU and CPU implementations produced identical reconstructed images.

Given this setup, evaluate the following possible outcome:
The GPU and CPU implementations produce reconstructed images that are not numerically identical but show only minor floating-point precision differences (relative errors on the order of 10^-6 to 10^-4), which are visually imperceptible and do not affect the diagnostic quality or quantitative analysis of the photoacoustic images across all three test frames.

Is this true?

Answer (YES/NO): NO